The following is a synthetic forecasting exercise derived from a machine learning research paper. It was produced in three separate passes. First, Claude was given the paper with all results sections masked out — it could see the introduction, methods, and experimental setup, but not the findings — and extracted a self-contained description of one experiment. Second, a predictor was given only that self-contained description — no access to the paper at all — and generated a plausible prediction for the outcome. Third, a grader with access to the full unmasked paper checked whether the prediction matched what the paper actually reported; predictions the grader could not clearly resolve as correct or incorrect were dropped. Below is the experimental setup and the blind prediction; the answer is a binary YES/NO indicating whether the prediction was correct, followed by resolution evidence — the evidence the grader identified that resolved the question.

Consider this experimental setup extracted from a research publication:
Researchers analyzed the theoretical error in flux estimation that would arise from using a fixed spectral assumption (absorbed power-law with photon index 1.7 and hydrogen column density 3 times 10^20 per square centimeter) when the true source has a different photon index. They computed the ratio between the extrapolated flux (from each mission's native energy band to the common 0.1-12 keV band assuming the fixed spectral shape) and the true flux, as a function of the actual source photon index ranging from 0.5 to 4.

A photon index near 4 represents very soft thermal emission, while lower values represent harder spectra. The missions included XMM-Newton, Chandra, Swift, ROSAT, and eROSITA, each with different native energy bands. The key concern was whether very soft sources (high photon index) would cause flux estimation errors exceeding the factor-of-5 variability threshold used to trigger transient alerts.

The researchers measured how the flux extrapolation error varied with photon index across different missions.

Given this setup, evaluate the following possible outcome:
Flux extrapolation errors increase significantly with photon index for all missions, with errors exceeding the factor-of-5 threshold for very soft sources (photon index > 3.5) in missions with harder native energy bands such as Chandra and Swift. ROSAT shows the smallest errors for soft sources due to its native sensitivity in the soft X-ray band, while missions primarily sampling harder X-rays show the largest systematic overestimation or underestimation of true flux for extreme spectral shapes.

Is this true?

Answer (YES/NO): NO